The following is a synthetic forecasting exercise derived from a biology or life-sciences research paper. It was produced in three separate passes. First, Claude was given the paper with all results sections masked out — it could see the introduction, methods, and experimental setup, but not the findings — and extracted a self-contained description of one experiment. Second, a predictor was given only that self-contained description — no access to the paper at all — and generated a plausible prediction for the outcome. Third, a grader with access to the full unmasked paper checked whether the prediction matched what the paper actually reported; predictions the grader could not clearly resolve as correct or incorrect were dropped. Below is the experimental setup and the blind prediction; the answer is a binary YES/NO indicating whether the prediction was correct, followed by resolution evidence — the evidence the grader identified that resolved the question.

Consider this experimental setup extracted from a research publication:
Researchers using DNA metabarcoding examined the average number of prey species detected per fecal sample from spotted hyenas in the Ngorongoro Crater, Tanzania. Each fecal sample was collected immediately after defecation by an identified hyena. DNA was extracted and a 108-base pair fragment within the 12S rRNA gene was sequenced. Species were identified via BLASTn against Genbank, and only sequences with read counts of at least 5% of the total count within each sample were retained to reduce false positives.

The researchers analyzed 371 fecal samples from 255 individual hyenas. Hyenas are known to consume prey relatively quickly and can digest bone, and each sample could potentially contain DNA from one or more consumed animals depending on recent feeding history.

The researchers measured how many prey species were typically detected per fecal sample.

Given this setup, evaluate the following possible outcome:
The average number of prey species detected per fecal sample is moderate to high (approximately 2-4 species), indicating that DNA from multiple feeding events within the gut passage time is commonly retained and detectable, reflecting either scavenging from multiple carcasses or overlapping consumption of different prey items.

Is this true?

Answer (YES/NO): NO